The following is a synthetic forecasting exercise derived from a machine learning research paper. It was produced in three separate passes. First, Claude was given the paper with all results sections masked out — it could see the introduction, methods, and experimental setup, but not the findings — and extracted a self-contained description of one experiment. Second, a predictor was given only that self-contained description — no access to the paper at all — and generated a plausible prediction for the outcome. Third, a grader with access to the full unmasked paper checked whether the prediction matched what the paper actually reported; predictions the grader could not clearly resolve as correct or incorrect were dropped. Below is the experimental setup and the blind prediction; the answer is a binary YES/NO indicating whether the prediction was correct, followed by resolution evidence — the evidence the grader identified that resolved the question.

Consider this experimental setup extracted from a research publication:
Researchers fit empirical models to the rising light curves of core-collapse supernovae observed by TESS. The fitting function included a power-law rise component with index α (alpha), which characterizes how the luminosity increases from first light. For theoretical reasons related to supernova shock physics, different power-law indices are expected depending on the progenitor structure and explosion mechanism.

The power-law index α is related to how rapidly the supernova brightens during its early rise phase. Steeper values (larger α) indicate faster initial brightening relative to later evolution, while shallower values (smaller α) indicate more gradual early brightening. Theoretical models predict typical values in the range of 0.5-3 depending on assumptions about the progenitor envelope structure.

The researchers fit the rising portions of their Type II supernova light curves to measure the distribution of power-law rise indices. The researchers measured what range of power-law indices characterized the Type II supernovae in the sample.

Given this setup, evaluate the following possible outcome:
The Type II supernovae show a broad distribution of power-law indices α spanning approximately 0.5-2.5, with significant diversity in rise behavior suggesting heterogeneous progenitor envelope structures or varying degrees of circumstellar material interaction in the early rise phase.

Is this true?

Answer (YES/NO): NO